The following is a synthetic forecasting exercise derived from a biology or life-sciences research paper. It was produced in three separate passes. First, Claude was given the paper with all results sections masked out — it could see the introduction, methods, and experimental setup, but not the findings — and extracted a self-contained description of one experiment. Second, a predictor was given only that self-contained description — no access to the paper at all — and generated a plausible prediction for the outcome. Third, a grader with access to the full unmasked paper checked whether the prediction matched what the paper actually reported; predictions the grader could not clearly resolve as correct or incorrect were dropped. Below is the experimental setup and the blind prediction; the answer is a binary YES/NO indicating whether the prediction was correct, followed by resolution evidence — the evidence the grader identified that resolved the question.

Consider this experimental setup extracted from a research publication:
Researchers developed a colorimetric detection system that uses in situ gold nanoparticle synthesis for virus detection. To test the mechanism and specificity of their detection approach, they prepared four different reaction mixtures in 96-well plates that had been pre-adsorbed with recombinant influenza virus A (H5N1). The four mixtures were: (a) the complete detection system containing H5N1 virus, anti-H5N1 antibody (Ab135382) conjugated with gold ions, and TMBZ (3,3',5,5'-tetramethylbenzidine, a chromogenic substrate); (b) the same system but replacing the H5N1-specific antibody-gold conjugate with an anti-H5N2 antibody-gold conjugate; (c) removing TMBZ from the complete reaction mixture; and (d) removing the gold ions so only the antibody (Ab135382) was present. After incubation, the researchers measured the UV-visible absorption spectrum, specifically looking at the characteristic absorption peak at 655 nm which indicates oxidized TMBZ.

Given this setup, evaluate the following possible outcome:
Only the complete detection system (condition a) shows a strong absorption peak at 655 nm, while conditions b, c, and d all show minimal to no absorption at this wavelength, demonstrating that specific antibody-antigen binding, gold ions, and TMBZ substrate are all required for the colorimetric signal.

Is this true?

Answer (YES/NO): YES